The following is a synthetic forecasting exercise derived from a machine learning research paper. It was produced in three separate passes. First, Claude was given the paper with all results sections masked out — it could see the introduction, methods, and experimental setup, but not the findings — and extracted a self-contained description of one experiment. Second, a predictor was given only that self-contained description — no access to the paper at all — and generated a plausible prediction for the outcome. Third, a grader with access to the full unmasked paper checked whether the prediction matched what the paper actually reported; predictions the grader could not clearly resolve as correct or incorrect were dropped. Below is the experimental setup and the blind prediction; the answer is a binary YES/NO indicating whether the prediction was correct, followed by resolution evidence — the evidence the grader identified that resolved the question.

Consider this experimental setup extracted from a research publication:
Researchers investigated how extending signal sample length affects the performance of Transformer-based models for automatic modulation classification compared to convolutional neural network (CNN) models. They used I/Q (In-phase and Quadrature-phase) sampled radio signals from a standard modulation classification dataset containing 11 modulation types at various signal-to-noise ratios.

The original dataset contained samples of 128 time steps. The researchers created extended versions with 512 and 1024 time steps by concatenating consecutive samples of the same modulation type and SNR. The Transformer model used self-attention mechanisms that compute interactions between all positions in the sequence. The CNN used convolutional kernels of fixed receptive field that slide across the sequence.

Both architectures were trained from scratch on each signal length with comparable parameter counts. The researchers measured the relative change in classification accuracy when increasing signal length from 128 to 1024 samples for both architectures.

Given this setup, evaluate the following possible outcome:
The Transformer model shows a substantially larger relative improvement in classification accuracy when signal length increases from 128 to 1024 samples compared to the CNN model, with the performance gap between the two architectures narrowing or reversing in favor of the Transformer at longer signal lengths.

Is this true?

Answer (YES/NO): NO